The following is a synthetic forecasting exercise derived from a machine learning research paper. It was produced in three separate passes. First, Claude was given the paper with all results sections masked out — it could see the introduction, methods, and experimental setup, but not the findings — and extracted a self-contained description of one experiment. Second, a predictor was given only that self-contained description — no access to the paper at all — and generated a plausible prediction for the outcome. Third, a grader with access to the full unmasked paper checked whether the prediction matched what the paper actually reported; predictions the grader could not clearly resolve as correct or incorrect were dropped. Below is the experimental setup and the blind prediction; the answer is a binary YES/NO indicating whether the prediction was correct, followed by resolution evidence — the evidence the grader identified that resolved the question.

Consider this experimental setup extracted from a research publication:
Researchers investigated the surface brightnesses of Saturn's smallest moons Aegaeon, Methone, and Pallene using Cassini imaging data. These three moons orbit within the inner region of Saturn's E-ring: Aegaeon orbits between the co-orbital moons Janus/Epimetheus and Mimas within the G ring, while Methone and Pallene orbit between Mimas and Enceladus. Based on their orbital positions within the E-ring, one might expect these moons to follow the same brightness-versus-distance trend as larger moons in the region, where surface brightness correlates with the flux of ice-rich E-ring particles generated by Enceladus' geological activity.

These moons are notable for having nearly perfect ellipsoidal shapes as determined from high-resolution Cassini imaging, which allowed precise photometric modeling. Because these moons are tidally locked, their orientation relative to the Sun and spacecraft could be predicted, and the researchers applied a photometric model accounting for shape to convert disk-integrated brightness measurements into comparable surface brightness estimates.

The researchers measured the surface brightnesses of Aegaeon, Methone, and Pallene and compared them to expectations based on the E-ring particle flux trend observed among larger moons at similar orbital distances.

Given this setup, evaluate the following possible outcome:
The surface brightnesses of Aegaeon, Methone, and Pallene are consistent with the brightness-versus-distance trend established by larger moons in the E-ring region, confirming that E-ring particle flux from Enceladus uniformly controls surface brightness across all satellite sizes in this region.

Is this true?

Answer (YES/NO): NO